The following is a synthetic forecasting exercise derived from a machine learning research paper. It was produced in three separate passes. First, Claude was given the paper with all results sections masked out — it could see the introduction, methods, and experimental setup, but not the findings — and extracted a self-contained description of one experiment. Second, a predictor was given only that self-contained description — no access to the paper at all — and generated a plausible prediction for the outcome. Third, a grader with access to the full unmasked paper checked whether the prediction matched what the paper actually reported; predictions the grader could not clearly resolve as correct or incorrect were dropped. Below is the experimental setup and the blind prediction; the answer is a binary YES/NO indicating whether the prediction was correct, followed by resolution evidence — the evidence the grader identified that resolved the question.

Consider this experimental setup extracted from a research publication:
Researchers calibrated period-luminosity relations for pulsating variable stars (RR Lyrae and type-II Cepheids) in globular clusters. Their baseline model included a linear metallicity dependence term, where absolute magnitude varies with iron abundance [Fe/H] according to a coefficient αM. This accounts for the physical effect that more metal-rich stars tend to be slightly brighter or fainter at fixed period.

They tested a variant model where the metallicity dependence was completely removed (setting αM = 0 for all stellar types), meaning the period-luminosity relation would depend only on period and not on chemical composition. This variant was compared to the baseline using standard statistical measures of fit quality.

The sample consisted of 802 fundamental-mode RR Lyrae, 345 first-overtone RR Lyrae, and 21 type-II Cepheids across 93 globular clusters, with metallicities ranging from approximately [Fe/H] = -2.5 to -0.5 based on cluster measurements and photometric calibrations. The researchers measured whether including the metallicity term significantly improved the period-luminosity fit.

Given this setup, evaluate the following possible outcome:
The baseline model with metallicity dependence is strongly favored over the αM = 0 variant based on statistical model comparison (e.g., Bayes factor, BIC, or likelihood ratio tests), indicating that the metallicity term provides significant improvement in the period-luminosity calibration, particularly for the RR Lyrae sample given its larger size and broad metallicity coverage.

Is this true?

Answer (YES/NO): NO